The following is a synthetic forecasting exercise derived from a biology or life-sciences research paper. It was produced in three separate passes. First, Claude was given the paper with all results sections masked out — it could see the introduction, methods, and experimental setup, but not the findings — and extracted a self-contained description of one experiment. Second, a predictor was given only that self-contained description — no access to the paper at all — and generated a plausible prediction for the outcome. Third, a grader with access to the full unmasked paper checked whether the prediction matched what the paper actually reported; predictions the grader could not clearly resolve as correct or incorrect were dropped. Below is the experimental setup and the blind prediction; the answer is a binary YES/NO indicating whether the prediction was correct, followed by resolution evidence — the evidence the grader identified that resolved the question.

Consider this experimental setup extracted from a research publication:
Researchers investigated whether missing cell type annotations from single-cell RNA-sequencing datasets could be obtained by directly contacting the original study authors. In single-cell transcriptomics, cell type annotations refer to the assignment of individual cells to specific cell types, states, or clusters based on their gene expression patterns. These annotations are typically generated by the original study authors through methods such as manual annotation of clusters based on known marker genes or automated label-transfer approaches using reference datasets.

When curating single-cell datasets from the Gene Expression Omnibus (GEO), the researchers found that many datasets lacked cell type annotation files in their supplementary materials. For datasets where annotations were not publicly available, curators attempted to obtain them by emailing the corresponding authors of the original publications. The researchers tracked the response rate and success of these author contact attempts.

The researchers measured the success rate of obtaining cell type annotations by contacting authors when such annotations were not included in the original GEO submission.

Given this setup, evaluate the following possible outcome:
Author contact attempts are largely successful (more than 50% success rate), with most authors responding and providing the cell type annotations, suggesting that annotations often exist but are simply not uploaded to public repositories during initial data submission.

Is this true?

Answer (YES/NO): NO